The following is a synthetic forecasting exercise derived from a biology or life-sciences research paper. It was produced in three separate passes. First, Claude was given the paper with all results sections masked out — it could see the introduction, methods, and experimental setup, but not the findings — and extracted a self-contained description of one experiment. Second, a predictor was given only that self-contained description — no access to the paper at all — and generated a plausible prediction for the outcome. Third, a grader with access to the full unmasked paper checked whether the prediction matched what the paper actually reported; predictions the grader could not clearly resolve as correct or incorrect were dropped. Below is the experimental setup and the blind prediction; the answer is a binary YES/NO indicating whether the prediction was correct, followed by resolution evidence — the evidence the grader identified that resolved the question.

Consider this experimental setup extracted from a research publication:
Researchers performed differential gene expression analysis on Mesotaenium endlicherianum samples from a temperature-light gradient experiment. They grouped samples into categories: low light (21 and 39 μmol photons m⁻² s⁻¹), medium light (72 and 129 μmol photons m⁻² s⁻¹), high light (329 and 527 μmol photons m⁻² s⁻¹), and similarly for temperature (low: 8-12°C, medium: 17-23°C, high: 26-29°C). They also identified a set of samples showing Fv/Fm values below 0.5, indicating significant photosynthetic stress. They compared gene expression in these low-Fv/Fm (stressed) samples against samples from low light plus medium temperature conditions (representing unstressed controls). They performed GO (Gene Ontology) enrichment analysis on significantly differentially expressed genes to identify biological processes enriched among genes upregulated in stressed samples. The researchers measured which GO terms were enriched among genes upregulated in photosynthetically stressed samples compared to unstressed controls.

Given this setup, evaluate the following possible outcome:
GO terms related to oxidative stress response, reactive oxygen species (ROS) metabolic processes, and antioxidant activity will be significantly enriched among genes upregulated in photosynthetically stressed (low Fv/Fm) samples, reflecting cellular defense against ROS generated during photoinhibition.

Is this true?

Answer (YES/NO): NO